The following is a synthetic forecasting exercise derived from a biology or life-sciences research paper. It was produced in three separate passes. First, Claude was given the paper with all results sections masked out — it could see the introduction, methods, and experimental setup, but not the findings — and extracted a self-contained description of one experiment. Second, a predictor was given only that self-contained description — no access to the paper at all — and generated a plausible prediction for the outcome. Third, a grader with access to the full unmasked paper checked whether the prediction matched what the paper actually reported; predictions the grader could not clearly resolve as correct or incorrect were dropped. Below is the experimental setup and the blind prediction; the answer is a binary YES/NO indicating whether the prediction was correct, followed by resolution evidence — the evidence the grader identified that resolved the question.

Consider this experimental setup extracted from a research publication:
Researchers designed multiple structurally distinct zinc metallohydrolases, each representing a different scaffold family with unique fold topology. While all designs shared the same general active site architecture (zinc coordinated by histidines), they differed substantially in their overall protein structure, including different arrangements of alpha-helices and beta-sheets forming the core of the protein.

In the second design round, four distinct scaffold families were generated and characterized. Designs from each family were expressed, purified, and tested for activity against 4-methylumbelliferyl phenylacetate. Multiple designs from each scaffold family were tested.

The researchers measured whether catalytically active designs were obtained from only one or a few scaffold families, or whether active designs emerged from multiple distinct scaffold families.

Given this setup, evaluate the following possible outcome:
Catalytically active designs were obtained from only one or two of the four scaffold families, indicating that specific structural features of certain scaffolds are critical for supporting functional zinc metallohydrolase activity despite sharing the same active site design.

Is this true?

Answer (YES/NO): NO